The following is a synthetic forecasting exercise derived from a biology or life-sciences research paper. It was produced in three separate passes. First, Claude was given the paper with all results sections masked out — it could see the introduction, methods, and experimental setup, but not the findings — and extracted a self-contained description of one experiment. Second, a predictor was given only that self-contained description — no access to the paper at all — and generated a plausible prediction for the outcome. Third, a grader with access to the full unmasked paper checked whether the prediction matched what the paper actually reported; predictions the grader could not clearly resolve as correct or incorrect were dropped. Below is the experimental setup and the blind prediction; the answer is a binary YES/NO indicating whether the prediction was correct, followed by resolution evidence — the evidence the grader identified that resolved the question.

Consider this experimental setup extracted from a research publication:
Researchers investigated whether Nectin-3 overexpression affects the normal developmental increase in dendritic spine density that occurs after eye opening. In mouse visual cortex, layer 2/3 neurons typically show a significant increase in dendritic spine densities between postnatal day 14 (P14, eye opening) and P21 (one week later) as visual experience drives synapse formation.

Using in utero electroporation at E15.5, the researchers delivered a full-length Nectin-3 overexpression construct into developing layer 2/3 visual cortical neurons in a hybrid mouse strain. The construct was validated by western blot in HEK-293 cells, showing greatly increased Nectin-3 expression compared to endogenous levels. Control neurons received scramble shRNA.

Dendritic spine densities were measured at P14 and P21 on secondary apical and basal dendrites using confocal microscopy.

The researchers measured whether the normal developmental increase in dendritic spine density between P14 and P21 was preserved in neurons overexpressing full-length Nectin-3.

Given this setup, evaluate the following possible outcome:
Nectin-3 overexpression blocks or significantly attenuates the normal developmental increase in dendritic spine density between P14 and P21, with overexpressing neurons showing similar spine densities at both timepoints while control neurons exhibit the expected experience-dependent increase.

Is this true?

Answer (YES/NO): NO